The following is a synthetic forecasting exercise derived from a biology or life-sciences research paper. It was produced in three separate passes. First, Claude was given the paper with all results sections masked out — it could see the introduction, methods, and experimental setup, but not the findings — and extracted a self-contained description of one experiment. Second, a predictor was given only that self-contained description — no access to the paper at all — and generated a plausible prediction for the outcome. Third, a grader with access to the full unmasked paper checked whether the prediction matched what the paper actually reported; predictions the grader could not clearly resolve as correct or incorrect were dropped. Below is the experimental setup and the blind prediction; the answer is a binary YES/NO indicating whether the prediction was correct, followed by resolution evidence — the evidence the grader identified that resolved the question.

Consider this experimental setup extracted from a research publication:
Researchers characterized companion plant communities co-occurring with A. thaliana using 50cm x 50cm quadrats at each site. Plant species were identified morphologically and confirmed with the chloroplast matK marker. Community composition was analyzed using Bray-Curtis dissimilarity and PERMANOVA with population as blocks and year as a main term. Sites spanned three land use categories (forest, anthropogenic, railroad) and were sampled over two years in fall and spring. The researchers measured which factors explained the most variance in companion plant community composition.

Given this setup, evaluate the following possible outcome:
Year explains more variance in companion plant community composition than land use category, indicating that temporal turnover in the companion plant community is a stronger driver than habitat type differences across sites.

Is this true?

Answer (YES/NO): NO